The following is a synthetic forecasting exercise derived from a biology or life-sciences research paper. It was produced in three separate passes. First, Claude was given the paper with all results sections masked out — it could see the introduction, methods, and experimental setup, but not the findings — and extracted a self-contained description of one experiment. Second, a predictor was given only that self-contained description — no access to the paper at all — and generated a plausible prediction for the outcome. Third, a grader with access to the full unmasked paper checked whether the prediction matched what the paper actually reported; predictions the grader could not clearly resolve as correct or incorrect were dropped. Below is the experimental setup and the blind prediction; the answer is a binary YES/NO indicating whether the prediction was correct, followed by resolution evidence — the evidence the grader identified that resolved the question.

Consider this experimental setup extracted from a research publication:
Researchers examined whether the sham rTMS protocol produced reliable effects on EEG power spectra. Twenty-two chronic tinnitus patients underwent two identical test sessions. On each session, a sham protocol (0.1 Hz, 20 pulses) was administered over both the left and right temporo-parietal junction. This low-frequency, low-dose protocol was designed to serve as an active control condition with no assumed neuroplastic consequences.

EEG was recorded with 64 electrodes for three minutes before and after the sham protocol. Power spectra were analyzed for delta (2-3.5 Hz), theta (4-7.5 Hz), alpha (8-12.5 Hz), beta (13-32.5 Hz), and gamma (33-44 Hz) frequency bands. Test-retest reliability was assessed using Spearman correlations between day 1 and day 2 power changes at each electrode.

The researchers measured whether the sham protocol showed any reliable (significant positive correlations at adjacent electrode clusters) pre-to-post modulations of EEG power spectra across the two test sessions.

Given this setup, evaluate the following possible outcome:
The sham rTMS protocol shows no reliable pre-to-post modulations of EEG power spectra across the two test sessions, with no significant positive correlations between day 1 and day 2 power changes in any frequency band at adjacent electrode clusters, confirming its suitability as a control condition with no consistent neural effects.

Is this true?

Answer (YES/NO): YES